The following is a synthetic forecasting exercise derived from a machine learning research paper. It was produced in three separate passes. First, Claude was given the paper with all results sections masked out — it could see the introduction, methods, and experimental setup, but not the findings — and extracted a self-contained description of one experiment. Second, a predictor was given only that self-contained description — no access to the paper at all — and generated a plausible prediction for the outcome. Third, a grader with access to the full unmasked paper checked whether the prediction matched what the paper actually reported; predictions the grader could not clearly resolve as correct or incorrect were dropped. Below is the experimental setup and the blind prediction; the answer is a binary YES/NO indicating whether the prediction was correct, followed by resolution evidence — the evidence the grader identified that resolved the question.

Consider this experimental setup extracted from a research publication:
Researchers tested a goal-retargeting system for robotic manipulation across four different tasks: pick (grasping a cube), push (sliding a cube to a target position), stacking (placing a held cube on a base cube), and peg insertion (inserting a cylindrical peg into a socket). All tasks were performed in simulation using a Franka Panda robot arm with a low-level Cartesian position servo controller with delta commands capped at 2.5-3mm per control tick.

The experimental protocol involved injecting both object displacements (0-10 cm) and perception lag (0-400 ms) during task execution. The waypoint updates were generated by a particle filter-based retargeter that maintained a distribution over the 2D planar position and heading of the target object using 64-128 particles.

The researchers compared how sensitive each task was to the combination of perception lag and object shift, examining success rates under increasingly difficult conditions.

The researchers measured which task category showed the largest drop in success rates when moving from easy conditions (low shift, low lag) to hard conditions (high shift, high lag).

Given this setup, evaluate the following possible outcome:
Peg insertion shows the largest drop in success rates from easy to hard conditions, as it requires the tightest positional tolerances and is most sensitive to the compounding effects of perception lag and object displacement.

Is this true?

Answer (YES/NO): NO